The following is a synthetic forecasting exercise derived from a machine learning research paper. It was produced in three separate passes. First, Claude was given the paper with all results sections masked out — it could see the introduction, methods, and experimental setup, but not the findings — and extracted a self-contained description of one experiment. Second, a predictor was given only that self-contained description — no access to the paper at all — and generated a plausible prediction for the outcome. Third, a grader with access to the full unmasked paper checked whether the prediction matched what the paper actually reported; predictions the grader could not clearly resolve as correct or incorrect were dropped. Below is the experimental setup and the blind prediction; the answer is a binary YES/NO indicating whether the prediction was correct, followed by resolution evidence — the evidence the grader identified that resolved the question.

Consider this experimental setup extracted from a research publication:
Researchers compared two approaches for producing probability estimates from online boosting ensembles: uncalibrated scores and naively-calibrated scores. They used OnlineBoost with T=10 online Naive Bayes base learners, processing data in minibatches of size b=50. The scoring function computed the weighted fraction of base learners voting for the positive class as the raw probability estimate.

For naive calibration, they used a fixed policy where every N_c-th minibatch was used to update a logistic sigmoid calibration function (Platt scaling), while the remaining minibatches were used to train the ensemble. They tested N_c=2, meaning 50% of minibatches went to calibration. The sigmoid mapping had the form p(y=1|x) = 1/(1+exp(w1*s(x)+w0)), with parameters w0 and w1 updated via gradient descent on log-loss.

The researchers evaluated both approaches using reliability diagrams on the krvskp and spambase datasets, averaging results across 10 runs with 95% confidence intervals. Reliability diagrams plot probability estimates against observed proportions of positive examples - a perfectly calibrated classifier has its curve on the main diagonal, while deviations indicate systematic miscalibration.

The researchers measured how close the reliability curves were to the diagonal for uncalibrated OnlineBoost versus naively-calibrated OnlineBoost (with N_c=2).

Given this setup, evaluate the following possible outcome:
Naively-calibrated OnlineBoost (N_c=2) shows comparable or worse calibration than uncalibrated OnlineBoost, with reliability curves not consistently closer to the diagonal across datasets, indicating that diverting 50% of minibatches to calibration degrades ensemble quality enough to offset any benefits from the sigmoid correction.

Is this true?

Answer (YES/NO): NO